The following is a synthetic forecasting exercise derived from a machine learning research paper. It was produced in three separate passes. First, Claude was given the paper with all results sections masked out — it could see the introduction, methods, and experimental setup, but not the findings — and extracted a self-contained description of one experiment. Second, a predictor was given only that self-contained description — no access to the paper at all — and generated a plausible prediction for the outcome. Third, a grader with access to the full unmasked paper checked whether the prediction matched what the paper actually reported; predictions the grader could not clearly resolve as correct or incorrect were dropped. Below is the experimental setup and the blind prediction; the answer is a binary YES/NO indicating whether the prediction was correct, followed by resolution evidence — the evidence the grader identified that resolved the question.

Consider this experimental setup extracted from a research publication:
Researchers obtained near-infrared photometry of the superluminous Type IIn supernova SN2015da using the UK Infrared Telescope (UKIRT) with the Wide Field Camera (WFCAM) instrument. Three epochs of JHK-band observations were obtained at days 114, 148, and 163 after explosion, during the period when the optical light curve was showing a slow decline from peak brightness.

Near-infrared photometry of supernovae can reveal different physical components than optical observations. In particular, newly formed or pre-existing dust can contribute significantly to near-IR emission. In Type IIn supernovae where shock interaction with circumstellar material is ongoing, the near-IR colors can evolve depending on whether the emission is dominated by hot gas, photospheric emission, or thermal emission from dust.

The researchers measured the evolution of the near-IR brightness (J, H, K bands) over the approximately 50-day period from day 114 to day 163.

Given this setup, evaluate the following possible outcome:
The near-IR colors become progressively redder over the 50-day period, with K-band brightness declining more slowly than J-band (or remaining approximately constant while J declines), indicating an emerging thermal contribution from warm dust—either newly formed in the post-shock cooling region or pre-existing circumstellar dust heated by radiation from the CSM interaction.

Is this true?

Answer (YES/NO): YES